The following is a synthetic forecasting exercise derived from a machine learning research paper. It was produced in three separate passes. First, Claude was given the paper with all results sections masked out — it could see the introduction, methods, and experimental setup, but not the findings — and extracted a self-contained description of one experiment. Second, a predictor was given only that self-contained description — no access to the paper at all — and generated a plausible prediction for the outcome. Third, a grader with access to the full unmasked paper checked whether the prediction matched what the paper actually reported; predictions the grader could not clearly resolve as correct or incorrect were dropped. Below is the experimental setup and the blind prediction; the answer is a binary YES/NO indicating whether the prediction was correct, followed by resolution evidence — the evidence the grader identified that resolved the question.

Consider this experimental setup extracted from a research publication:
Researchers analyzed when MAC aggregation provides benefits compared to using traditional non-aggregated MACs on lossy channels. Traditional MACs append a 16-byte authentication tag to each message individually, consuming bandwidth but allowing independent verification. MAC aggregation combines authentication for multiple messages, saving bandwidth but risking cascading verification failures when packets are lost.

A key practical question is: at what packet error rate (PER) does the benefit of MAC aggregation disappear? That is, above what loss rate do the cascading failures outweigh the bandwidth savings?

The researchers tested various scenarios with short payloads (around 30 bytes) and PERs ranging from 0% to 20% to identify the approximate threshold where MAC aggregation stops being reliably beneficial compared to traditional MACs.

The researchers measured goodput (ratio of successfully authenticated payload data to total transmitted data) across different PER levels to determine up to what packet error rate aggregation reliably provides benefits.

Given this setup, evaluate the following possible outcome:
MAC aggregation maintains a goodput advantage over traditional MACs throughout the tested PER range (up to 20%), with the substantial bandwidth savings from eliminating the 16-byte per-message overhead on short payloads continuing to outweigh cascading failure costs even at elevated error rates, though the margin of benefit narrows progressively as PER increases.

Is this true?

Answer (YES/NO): NO